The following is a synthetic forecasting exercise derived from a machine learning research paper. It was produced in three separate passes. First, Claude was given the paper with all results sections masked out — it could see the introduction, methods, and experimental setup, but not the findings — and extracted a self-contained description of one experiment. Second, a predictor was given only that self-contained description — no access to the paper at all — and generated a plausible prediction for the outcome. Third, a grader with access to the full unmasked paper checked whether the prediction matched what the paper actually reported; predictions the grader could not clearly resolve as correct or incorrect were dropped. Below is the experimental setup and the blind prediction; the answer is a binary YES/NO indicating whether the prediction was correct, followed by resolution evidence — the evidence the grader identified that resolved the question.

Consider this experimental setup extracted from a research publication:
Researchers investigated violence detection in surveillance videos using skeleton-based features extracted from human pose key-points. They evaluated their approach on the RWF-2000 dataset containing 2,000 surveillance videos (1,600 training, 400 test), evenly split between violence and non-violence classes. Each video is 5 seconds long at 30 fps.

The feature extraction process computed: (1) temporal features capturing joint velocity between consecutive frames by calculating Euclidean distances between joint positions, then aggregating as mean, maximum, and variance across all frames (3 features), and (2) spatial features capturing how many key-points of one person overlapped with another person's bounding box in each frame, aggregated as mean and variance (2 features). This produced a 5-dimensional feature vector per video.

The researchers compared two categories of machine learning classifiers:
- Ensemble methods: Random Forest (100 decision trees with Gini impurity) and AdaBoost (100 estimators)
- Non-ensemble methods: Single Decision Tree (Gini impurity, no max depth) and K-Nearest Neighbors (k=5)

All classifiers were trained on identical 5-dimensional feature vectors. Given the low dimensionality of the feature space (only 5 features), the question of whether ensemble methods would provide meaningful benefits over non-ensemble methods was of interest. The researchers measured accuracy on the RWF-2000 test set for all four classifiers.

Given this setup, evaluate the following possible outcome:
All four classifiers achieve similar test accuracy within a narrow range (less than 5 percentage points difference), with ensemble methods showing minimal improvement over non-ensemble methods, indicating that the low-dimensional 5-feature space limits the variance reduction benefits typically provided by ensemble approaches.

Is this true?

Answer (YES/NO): YES